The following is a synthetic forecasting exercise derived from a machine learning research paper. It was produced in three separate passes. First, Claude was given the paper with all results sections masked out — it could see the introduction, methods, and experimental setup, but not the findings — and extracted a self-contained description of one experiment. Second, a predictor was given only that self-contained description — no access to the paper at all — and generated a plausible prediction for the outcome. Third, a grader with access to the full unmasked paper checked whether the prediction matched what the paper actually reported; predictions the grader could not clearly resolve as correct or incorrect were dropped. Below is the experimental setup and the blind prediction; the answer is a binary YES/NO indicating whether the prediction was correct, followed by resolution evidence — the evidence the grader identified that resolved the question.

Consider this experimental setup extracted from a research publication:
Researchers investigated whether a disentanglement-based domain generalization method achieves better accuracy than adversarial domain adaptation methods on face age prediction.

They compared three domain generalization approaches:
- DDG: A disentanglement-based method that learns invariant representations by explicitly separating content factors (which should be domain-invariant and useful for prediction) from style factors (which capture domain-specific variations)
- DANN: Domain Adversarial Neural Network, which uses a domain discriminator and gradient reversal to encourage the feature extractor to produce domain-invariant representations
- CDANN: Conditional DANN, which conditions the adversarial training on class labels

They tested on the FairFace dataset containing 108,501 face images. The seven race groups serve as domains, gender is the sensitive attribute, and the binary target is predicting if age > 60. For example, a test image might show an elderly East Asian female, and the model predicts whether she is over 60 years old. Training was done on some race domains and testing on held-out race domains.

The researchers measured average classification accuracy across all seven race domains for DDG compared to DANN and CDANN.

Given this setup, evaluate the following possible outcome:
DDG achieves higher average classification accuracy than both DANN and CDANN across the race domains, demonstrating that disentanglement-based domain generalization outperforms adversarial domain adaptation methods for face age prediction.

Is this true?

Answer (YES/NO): YES